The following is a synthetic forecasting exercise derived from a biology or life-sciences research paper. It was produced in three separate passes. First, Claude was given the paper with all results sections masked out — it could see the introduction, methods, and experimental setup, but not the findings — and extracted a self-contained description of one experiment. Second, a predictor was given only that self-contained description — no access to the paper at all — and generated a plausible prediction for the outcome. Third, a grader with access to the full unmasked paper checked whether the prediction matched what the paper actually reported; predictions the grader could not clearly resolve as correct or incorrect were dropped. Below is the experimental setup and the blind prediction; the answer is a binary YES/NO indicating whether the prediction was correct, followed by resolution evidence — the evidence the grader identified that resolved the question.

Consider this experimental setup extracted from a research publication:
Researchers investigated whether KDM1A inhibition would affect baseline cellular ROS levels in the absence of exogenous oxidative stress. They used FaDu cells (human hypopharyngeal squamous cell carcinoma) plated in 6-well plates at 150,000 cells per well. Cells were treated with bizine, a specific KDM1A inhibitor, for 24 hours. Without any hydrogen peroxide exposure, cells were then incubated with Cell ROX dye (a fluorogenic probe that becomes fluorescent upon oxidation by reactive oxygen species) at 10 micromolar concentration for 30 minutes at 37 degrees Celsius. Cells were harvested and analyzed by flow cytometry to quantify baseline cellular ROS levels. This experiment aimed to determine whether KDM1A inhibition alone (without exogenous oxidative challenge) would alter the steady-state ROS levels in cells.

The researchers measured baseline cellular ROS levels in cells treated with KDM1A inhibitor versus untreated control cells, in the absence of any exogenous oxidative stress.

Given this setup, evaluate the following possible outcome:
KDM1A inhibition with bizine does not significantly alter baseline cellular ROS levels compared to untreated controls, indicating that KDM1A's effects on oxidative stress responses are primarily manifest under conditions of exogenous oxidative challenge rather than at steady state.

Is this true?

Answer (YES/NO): YES